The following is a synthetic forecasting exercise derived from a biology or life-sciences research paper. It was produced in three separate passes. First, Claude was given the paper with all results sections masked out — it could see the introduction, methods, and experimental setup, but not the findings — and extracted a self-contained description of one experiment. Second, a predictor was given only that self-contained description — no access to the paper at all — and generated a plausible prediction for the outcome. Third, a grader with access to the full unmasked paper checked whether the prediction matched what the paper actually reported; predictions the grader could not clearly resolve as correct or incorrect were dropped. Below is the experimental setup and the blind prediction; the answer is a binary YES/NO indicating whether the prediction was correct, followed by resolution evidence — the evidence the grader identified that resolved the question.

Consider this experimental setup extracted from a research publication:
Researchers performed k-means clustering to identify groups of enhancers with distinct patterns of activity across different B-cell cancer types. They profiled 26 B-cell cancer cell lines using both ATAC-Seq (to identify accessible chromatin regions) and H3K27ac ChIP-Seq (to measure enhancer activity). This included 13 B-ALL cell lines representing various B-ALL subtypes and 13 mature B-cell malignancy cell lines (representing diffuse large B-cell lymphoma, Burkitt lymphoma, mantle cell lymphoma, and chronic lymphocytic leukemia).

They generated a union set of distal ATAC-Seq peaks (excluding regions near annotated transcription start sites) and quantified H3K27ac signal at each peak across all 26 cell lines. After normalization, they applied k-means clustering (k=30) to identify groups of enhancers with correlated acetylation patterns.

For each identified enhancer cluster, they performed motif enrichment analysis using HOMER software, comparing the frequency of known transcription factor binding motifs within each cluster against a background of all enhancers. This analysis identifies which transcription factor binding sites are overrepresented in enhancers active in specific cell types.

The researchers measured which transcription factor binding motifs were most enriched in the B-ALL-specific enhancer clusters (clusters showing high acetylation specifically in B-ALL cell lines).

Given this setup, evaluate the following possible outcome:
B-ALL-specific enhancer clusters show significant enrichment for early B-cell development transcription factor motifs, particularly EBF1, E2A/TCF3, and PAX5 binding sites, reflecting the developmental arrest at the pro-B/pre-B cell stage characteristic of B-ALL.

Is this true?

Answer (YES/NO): NO